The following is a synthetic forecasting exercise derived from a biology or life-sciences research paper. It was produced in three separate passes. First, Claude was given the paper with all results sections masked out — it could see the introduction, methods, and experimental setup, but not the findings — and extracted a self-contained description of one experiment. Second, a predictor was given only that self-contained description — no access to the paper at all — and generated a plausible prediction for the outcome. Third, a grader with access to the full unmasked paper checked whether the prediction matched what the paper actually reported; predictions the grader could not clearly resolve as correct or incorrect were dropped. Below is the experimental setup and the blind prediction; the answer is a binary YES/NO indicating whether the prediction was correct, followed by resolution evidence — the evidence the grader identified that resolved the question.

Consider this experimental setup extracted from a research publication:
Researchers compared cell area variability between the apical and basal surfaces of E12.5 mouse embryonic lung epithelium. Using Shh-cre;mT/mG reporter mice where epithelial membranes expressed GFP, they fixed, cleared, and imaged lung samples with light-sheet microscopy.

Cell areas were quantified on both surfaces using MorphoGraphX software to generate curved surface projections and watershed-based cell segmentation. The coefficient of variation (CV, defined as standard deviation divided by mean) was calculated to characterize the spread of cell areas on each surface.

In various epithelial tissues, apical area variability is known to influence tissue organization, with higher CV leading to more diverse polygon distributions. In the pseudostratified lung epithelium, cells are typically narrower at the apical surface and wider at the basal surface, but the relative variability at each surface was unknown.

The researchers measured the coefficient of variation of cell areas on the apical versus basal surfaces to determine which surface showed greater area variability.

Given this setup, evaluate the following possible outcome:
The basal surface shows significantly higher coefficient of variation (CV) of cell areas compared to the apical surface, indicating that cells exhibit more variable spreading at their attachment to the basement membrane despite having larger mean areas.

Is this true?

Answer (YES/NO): NO